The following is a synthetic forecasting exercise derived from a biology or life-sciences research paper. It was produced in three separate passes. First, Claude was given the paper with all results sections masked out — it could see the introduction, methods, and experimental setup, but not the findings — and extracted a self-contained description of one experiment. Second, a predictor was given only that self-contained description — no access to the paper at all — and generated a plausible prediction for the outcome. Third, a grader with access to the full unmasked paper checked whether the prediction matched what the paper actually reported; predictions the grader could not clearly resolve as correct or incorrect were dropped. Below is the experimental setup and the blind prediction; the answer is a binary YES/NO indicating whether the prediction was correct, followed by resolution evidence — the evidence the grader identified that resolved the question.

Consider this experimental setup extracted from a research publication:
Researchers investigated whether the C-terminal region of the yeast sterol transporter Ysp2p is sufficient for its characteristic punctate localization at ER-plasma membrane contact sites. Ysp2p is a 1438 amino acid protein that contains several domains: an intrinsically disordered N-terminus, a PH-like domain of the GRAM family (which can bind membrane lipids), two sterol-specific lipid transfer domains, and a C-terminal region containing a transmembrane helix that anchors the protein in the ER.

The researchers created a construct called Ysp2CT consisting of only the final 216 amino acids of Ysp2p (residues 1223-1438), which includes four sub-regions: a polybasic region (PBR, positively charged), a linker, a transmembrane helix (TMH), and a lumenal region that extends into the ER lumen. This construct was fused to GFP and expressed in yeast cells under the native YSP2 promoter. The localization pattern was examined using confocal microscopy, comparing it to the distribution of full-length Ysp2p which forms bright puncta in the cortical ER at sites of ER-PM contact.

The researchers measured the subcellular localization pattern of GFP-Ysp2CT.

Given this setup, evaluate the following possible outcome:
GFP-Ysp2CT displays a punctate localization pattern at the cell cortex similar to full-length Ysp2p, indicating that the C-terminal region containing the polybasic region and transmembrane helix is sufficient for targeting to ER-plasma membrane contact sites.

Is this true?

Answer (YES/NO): YES